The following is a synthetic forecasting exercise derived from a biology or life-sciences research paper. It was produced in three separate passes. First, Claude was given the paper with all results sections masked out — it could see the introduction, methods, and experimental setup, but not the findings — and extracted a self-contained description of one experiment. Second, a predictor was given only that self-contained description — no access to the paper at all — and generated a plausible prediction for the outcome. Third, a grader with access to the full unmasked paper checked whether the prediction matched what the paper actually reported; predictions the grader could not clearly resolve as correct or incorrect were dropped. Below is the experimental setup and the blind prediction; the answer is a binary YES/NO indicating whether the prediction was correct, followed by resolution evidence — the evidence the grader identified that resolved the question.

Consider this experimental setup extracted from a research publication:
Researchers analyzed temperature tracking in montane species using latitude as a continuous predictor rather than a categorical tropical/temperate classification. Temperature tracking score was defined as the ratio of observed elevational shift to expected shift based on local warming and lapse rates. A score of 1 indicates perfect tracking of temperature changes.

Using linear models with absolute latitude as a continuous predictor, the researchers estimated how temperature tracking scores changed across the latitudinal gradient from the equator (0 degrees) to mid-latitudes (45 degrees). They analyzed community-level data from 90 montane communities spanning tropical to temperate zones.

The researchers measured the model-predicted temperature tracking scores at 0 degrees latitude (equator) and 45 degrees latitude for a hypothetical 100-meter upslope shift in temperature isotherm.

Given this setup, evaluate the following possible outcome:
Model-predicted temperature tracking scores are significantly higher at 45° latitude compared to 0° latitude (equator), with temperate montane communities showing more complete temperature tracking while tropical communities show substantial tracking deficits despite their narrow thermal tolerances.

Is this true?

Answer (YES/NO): NO